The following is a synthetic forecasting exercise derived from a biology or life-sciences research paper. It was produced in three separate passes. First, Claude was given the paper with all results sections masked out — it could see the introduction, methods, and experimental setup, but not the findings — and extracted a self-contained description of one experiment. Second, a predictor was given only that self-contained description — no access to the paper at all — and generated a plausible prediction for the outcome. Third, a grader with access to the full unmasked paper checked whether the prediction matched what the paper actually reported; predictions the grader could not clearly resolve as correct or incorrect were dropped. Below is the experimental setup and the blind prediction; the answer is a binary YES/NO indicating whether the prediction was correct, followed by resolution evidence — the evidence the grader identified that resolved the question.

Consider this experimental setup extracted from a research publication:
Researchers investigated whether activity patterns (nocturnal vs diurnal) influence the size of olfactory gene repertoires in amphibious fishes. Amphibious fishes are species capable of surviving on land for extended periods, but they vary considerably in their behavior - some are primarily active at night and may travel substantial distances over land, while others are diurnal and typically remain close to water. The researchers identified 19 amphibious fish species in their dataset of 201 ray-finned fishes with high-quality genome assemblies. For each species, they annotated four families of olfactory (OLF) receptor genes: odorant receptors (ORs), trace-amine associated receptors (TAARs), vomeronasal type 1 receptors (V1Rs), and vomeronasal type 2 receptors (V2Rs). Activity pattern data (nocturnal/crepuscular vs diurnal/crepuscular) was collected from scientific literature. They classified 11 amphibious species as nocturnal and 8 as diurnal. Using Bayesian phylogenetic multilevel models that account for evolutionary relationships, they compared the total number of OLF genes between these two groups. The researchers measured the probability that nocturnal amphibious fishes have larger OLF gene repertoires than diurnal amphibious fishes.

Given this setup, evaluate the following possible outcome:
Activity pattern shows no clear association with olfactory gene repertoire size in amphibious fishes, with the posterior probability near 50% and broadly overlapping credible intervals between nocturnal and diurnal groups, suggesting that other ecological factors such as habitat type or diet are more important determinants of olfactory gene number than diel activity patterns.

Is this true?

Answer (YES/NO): NO